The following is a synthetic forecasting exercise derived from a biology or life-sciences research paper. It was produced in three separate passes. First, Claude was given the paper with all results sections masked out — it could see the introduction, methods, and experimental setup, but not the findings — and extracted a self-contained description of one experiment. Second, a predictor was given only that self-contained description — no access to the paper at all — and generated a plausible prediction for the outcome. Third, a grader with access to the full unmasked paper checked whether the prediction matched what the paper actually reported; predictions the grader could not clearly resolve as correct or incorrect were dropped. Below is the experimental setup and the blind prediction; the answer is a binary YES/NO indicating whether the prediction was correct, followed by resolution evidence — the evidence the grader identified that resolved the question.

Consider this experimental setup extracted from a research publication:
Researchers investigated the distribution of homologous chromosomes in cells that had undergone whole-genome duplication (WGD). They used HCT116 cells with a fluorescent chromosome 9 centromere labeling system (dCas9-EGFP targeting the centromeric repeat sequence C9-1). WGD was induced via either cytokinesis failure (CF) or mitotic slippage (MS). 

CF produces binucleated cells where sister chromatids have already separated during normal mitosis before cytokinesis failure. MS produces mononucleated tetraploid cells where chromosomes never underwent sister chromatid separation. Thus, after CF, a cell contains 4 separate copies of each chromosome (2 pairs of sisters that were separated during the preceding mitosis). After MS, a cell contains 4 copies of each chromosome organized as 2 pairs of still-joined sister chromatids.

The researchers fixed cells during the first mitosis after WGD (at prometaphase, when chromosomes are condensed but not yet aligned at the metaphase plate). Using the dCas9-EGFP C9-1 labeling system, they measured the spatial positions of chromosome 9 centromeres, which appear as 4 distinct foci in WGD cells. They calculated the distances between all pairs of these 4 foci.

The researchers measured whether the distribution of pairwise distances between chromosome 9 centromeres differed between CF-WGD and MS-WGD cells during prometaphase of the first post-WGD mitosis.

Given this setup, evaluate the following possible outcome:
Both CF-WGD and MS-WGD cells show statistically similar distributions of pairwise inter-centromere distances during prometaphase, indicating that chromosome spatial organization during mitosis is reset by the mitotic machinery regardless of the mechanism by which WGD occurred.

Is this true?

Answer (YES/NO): NO